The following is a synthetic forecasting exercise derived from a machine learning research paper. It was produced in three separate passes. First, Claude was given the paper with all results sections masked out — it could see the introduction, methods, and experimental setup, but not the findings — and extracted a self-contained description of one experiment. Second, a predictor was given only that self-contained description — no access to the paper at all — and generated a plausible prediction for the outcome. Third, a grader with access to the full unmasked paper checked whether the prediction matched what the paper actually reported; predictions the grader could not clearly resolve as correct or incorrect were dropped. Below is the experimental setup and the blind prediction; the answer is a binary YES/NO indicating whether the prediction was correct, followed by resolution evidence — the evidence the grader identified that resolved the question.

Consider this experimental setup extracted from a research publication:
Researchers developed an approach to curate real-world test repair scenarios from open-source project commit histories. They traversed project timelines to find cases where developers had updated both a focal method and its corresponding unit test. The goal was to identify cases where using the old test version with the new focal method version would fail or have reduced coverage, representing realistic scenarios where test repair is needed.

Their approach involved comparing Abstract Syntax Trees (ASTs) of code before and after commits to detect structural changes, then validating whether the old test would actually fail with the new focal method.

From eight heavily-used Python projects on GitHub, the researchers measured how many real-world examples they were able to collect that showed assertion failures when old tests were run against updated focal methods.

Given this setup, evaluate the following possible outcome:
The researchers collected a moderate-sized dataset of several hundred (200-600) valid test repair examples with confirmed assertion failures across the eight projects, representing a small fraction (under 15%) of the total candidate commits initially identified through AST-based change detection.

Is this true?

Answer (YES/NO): NO